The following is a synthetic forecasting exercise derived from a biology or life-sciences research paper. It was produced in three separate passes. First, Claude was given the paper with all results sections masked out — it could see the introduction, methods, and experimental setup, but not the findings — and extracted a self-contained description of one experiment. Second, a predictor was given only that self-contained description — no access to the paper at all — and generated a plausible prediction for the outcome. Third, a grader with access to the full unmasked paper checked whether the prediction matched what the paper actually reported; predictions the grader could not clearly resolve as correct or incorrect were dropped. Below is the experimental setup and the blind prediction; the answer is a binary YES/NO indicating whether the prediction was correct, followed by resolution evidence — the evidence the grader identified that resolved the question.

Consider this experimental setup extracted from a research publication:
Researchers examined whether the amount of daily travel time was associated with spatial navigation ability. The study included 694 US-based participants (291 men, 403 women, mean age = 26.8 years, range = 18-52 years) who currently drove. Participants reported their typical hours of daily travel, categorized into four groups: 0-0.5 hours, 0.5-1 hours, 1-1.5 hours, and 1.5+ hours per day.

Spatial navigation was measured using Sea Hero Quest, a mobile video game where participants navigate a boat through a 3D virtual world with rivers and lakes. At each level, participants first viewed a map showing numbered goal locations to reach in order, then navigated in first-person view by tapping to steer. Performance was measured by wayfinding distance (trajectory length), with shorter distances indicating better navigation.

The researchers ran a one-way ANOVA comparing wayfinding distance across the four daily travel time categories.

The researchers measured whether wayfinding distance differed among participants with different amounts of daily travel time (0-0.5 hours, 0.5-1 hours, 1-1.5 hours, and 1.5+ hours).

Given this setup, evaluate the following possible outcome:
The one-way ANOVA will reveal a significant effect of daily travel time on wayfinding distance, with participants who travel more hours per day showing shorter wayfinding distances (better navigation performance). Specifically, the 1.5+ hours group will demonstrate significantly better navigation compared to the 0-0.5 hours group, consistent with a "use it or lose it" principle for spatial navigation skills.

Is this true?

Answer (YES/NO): NO